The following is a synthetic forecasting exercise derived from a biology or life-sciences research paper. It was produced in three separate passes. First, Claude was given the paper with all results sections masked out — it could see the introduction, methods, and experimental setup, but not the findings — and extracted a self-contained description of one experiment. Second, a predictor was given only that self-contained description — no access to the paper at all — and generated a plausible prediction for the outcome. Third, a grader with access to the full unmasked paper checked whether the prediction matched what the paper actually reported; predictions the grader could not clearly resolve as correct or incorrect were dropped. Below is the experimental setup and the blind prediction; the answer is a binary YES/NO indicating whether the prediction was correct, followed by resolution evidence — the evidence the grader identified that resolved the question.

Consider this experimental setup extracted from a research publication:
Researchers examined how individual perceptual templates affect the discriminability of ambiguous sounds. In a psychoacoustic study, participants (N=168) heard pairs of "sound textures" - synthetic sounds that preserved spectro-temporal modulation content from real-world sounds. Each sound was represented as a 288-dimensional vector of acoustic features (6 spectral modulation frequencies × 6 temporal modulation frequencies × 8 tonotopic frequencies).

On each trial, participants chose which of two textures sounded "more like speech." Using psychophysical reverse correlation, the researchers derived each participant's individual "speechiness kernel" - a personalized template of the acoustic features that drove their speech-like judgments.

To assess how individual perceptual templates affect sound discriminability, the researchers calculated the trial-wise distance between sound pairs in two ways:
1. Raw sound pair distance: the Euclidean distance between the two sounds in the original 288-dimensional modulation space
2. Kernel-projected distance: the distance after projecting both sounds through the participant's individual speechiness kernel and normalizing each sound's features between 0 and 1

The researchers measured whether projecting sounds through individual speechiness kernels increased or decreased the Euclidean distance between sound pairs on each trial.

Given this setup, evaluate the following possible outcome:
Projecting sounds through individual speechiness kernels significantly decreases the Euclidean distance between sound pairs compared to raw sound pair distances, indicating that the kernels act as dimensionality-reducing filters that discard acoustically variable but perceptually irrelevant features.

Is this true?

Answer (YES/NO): NO